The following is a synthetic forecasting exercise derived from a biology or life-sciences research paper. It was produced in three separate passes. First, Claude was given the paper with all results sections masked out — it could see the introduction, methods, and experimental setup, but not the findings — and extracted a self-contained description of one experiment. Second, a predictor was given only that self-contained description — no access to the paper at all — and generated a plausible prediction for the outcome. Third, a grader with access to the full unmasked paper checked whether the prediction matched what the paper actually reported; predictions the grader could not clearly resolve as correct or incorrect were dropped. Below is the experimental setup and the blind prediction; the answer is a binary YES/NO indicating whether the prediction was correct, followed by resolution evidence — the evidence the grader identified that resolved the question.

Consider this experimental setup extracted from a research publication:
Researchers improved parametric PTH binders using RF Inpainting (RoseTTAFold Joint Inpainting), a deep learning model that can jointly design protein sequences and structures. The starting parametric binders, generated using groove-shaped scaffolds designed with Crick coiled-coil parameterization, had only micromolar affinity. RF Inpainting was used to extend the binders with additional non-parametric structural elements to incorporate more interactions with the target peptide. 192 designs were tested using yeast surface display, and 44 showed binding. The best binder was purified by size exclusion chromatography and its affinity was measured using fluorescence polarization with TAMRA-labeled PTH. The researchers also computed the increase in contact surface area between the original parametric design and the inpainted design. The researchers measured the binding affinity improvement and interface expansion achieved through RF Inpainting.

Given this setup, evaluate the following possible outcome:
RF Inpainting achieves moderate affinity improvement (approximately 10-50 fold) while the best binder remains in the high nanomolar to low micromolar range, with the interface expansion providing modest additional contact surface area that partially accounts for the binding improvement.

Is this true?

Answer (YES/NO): NO